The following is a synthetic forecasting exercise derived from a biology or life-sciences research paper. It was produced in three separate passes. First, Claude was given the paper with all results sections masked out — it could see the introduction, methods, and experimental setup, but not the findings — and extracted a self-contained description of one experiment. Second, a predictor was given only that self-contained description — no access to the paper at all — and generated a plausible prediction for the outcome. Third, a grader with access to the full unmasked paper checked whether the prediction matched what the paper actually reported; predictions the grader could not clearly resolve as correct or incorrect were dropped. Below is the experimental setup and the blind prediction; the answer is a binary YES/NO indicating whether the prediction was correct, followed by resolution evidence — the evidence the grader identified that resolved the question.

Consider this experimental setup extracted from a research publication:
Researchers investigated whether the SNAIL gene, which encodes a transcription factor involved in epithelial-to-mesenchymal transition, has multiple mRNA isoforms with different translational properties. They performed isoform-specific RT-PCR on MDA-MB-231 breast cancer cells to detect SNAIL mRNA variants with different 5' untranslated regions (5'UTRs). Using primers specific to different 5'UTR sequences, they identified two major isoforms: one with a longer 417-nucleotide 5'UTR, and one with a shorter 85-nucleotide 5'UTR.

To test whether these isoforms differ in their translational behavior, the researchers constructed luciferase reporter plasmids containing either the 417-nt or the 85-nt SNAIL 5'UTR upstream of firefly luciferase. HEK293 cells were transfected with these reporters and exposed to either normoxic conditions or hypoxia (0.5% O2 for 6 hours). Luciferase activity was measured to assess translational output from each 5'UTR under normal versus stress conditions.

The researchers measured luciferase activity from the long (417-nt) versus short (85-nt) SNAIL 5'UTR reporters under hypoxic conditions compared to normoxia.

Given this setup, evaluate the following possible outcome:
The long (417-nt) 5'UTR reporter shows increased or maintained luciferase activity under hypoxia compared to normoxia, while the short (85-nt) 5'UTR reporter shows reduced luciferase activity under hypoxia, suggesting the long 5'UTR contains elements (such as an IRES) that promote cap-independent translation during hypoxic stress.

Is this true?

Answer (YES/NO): NO